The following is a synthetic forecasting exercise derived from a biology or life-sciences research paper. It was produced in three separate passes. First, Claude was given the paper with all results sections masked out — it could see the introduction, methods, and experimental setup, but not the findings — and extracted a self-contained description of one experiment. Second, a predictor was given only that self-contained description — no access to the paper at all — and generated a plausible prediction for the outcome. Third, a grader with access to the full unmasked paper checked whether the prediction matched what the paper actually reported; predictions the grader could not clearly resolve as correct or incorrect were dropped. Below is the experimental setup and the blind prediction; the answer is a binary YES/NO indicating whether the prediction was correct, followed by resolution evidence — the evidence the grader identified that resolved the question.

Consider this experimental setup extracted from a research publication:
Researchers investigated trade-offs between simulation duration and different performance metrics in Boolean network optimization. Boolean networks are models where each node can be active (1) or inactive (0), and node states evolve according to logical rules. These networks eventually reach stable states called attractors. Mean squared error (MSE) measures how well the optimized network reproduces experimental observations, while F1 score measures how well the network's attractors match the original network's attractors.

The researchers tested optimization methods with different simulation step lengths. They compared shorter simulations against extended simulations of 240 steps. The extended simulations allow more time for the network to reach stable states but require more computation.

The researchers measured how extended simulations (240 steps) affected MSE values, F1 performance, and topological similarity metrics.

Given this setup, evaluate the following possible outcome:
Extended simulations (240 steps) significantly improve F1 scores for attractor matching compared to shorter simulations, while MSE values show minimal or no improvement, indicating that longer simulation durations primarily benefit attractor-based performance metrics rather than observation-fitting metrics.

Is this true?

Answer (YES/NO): NO